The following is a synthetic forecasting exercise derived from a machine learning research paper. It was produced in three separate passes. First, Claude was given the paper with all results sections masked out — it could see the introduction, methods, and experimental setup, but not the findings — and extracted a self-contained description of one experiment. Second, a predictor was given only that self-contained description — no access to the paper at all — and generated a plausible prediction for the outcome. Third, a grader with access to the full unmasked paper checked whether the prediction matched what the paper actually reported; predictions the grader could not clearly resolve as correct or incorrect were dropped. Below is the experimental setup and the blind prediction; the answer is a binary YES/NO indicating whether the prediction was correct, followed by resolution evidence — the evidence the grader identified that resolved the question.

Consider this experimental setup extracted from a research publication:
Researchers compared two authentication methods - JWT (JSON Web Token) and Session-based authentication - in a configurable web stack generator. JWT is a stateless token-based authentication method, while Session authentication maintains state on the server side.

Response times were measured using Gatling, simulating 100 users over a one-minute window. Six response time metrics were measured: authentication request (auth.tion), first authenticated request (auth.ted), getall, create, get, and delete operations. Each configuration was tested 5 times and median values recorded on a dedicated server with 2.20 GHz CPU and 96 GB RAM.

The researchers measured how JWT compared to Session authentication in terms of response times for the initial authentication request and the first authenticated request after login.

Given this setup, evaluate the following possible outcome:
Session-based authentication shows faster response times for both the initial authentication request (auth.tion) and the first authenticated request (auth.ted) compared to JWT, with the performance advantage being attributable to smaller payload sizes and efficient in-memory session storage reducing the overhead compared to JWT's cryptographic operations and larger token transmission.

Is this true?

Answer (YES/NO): NO